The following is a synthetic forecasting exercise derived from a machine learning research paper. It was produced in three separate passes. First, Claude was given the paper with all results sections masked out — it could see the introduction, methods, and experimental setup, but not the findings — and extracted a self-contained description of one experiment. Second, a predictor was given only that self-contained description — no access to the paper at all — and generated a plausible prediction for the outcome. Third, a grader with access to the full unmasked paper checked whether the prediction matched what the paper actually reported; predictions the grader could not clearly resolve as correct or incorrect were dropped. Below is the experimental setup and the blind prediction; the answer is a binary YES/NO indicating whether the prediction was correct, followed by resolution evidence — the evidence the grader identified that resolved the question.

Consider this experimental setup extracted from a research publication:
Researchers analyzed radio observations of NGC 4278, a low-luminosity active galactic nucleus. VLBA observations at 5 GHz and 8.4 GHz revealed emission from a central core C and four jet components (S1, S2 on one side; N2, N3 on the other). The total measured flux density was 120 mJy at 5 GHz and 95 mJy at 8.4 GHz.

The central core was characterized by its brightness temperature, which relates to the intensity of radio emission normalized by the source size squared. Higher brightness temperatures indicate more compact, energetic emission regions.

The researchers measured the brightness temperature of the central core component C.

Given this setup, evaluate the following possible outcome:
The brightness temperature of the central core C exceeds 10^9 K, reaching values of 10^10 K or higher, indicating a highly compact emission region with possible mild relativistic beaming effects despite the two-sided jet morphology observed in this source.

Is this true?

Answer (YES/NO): NO